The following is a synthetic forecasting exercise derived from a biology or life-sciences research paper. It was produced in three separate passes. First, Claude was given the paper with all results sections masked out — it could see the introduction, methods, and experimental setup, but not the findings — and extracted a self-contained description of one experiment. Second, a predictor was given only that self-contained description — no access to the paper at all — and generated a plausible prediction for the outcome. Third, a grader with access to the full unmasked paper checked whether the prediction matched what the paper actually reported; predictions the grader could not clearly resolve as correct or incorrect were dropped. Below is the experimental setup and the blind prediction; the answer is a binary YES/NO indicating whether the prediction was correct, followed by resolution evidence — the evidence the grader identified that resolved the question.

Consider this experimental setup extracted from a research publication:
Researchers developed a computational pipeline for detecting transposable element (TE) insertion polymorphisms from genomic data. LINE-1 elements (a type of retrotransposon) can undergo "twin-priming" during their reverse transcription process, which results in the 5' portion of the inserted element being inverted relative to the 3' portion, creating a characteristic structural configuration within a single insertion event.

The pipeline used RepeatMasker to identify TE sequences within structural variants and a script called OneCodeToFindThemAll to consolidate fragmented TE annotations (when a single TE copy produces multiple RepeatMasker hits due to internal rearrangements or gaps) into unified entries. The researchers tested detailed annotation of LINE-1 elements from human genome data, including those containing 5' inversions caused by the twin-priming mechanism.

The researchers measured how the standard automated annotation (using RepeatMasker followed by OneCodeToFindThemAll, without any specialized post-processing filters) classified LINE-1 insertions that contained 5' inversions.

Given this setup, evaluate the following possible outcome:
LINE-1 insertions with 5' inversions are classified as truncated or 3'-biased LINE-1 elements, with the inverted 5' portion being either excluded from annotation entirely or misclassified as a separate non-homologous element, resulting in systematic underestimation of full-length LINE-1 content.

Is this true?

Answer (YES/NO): NO